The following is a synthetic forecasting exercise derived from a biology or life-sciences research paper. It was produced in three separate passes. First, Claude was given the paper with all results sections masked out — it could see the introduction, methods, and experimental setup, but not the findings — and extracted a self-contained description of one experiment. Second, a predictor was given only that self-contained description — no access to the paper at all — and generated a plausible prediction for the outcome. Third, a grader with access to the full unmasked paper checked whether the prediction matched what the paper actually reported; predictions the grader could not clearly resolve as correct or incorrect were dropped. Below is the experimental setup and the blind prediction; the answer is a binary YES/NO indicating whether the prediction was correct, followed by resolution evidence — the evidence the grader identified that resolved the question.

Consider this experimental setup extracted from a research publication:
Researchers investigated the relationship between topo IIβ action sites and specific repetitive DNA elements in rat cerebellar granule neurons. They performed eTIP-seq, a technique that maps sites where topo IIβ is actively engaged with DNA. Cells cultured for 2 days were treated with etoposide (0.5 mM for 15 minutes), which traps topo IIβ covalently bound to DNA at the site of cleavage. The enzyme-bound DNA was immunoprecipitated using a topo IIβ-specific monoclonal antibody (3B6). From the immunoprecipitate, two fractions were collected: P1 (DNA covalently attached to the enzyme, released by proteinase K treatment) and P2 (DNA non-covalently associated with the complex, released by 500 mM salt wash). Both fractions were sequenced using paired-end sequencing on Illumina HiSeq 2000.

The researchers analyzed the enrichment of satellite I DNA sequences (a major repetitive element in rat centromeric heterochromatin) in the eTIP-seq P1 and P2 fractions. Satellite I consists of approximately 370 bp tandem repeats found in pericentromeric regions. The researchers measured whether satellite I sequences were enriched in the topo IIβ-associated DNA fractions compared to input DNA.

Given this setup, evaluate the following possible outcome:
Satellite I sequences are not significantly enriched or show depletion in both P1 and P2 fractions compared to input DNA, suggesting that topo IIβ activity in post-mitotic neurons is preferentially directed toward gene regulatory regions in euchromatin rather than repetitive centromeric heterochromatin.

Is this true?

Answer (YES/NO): NO